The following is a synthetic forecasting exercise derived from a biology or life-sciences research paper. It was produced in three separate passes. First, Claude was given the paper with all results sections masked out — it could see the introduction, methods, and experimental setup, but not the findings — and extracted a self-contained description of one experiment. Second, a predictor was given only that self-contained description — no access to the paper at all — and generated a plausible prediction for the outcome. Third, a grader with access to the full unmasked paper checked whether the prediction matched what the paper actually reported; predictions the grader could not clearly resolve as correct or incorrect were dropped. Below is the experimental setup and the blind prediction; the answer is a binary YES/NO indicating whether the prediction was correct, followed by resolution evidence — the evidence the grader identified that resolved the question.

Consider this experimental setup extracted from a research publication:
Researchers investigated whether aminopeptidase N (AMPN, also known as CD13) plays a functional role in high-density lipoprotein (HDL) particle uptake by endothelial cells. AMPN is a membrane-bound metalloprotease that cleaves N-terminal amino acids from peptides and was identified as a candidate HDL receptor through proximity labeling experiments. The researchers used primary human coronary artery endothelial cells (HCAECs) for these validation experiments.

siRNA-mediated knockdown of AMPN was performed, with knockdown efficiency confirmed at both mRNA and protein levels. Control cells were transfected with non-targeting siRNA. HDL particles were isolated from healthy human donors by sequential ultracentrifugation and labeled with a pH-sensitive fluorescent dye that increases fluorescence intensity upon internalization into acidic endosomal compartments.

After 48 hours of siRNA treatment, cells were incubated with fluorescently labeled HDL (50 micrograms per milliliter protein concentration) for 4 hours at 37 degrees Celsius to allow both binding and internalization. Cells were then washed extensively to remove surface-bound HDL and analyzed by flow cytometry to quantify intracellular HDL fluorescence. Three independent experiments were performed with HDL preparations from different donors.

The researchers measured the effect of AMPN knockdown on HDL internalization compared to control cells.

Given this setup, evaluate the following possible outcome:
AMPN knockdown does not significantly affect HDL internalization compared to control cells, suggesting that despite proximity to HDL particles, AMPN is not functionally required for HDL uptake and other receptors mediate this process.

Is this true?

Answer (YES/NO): NO